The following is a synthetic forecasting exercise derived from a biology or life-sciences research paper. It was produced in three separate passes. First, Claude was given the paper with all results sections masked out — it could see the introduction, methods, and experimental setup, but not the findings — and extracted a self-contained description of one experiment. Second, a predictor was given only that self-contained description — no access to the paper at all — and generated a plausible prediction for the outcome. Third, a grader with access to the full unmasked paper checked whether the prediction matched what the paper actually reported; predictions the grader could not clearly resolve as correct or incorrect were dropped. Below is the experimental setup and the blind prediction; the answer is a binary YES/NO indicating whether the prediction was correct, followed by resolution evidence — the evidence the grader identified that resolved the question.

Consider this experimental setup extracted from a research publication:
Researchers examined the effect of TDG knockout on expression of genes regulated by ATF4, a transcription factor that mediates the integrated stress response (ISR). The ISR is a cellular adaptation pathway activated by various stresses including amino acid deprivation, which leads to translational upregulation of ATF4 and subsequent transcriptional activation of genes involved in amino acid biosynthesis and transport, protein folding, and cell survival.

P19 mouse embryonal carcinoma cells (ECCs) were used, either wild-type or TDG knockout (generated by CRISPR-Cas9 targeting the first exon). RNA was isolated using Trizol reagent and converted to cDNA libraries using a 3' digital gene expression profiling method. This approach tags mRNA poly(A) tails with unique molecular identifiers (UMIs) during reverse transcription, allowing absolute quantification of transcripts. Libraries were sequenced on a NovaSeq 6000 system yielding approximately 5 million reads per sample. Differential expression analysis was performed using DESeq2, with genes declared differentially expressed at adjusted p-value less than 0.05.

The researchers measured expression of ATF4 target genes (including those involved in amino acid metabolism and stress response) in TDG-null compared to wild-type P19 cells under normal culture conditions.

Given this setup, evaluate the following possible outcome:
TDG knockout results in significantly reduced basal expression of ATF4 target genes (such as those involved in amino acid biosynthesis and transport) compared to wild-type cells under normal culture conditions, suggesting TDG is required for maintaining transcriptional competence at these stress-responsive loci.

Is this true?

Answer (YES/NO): YES